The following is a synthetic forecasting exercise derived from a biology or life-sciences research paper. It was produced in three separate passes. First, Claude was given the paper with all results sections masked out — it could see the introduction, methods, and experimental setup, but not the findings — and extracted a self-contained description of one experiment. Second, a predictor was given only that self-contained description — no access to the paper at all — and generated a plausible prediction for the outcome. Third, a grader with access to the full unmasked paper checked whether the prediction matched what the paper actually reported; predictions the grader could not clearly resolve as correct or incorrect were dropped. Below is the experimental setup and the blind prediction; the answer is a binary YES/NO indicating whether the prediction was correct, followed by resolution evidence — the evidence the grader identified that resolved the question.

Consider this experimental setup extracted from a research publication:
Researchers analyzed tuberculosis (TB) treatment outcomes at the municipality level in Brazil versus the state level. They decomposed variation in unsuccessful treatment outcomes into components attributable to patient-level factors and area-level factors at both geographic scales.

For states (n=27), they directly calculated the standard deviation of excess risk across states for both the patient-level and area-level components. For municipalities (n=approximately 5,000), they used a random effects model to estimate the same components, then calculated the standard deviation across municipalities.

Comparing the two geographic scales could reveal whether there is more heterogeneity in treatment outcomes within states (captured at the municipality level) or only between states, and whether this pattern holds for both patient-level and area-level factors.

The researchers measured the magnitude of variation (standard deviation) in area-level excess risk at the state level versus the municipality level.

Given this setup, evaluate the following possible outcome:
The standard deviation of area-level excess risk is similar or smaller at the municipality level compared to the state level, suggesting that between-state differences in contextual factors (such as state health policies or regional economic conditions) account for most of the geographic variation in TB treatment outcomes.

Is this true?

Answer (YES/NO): NO